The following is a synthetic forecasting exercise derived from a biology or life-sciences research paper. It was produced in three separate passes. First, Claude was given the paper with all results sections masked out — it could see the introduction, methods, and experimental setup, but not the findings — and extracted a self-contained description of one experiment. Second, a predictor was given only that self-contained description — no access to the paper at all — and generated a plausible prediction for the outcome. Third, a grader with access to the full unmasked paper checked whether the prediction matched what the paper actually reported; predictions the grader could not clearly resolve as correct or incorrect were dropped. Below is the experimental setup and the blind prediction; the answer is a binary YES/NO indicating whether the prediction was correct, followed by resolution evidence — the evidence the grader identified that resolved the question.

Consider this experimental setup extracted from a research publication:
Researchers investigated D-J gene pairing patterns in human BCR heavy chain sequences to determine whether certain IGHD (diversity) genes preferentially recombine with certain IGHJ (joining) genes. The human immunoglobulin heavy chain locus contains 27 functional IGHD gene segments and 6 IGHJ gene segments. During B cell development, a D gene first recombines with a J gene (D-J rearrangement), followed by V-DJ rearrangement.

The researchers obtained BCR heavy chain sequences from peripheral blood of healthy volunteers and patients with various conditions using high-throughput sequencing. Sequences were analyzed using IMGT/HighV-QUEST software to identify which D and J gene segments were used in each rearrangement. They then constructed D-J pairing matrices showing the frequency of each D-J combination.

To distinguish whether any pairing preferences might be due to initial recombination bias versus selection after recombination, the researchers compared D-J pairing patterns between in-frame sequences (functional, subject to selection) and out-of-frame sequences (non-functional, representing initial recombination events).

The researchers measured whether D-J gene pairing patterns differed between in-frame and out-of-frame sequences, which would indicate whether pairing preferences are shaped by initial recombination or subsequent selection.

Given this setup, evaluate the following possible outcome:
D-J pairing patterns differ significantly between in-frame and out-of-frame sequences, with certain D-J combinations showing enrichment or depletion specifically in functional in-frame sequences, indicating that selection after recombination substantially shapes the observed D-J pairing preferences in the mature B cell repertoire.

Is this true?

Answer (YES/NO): NO